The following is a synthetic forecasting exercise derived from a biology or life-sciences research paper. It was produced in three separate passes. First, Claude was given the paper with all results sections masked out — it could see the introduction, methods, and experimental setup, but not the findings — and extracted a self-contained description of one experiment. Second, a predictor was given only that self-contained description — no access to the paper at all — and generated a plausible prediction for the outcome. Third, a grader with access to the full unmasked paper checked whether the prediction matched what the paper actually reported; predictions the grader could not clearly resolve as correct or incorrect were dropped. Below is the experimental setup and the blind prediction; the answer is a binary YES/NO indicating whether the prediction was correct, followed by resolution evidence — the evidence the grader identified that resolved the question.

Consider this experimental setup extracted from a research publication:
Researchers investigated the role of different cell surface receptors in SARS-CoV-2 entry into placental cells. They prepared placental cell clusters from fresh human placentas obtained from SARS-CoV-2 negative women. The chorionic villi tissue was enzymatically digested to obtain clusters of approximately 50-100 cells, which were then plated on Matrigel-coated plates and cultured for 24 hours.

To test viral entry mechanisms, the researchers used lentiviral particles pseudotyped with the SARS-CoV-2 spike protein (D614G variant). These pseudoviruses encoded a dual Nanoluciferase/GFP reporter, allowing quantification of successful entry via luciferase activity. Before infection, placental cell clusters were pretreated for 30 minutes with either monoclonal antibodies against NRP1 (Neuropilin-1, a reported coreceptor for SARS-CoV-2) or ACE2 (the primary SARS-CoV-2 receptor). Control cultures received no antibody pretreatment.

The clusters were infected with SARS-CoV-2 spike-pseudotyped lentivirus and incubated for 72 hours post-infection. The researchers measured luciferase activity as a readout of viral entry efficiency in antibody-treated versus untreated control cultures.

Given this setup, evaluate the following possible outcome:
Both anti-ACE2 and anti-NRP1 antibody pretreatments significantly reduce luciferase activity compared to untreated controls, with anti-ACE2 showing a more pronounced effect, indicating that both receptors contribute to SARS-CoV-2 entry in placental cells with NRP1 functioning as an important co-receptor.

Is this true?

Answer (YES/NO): NO